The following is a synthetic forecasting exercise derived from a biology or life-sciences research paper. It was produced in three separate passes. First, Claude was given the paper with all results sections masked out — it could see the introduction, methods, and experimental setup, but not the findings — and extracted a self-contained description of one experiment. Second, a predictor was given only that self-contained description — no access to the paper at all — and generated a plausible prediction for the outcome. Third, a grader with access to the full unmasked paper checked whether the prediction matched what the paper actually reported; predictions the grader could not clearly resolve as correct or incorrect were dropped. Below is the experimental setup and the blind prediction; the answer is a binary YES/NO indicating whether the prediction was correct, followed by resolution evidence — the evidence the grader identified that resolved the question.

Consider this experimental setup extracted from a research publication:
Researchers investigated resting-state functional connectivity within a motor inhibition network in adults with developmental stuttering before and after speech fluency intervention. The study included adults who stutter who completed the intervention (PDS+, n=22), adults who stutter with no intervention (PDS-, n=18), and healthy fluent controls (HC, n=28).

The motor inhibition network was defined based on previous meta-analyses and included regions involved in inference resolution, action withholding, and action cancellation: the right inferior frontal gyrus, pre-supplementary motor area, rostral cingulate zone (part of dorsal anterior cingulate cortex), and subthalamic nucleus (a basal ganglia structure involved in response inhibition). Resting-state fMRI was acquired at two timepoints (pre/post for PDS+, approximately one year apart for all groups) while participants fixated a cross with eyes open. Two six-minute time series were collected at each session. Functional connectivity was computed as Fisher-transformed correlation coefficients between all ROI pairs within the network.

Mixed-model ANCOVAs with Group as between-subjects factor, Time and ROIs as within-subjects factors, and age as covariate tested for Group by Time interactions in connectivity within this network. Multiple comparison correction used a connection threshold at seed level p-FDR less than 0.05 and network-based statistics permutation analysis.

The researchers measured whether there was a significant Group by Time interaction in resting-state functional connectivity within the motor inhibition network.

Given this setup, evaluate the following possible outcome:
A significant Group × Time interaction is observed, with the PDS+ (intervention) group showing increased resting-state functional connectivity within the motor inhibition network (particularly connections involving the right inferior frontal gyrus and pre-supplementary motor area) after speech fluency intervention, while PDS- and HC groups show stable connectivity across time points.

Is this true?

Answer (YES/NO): NO